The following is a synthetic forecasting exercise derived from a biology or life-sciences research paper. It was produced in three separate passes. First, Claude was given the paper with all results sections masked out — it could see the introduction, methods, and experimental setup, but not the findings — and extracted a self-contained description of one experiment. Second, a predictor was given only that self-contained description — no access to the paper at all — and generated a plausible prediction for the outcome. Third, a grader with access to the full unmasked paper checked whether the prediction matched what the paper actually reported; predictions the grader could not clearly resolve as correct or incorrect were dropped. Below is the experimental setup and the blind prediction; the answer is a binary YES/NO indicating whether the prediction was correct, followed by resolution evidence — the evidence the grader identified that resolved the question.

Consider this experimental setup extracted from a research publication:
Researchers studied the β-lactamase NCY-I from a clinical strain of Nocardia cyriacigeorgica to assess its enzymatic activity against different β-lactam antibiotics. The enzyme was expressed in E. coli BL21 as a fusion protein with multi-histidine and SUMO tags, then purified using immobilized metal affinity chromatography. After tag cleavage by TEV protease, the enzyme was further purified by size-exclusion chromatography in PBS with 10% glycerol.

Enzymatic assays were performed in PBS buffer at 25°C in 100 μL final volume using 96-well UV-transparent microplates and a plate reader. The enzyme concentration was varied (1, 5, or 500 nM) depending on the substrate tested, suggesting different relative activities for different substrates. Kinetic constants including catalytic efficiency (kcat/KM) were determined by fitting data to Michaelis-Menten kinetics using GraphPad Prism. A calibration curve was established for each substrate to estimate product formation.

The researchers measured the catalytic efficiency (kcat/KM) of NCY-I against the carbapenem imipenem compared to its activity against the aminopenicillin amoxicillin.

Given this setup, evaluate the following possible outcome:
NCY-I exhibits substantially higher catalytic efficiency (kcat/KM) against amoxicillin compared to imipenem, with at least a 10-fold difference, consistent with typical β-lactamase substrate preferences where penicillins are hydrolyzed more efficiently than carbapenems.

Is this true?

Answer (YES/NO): YES